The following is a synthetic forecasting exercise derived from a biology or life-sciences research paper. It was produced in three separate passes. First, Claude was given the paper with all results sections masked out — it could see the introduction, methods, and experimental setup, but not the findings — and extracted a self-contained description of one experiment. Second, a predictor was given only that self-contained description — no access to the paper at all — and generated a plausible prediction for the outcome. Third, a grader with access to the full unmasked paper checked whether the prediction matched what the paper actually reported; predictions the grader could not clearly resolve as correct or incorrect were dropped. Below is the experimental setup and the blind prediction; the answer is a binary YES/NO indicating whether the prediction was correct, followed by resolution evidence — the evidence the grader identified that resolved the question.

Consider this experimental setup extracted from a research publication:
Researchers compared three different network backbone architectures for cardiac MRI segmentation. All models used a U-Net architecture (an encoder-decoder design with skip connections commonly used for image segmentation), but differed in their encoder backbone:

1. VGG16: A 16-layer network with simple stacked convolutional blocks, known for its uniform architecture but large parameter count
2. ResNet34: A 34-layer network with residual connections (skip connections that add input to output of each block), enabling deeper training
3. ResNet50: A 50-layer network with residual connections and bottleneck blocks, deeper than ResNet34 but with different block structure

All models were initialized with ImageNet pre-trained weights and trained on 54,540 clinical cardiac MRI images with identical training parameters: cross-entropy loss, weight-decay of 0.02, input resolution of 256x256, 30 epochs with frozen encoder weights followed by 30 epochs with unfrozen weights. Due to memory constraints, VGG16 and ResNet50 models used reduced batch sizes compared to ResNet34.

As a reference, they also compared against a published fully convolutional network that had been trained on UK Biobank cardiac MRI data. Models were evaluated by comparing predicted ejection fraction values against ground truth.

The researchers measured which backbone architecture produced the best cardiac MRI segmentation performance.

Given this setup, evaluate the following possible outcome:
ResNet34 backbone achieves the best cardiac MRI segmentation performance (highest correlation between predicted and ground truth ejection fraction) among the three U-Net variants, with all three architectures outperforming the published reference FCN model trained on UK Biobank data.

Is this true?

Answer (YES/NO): NO